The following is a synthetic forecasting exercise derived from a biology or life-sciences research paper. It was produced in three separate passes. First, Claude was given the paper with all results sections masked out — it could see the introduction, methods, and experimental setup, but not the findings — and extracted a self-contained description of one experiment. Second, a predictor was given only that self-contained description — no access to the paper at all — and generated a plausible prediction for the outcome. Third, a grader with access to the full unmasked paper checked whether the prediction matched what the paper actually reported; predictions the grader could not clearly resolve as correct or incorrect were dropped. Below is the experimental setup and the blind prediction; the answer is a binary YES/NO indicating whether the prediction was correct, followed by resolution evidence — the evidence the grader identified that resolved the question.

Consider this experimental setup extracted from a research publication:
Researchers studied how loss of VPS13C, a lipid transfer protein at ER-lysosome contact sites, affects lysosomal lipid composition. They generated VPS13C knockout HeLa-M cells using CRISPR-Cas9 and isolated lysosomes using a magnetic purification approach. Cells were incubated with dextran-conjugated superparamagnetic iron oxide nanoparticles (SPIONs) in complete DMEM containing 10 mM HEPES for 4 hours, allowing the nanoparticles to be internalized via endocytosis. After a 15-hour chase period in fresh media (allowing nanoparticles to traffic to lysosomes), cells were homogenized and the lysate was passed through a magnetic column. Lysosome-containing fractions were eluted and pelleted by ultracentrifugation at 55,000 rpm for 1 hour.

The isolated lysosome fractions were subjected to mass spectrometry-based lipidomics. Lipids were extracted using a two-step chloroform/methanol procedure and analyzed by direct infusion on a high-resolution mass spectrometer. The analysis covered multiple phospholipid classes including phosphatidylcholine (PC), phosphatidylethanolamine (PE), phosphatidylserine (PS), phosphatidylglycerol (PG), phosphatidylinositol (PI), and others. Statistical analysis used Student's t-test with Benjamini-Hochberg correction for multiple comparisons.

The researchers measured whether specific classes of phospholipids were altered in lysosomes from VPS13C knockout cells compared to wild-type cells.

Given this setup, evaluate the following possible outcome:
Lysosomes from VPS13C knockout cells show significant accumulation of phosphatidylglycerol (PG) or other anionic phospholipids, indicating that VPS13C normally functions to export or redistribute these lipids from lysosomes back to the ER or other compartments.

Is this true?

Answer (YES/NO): NO